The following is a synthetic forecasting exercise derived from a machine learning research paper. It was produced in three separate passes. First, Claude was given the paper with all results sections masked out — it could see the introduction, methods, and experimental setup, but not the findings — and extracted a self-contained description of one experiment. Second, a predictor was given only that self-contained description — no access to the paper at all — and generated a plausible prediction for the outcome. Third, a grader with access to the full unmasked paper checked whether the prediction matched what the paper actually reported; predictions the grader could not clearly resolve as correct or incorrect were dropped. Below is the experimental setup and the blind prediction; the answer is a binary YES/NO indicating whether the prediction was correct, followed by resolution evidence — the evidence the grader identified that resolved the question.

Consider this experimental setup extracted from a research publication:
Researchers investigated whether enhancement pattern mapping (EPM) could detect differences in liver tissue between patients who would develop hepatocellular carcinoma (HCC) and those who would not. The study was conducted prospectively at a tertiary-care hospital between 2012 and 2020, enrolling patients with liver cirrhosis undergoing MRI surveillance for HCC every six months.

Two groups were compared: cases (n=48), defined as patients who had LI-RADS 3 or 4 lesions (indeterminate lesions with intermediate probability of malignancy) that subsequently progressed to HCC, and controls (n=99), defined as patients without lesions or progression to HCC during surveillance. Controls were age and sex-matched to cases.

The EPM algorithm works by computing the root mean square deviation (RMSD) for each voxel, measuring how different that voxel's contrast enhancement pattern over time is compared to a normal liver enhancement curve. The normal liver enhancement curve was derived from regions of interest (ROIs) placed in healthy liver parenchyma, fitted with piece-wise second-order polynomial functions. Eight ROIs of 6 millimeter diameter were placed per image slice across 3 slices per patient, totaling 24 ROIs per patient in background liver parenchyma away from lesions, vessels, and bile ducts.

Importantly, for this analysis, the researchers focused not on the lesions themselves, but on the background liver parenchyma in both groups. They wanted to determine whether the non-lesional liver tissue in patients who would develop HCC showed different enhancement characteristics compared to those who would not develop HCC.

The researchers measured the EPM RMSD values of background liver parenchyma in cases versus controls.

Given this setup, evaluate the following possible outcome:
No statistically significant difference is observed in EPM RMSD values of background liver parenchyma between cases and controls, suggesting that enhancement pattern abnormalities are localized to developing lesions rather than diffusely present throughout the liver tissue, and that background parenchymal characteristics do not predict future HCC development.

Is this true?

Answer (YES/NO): YES